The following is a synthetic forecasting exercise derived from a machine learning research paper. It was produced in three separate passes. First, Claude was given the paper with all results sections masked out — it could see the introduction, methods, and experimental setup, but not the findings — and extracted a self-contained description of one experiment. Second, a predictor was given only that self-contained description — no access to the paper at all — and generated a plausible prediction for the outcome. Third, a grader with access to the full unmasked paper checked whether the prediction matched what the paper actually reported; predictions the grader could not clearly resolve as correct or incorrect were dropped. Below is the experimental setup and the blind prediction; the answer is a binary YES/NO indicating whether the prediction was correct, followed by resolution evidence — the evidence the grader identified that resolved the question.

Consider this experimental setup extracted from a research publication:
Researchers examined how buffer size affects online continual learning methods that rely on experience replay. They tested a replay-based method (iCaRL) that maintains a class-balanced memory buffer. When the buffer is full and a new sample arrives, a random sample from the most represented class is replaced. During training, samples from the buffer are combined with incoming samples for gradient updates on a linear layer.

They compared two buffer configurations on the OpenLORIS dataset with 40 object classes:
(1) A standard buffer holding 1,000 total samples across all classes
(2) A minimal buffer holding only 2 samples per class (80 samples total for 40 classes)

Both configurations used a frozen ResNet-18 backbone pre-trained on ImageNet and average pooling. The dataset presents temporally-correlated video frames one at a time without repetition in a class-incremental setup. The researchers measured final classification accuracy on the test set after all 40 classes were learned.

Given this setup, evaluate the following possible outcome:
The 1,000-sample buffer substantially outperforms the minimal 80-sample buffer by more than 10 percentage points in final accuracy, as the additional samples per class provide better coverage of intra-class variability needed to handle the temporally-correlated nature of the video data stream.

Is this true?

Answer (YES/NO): NO